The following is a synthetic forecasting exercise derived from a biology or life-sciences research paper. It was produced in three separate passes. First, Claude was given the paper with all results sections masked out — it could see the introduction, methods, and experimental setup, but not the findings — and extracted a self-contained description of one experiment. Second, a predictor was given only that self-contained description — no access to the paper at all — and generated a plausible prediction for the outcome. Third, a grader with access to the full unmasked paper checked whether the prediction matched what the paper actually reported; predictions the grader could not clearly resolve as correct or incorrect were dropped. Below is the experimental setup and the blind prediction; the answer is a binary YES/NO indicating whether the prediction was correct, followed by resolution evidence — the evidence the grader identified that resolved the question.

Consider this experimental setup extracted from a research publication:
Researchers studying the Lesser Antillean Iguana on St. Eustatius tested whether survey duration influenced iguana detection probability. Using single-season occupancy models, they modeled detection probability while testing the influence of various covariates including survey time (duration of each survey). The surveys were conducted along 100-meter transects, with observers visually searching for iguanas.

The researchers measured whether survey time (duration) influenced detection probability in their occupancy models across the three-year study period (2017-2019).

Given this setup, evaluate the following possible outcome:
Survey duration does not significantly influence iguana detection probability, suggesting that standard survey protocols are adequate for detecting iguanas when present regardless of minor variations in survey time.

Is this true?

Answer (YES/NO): NO